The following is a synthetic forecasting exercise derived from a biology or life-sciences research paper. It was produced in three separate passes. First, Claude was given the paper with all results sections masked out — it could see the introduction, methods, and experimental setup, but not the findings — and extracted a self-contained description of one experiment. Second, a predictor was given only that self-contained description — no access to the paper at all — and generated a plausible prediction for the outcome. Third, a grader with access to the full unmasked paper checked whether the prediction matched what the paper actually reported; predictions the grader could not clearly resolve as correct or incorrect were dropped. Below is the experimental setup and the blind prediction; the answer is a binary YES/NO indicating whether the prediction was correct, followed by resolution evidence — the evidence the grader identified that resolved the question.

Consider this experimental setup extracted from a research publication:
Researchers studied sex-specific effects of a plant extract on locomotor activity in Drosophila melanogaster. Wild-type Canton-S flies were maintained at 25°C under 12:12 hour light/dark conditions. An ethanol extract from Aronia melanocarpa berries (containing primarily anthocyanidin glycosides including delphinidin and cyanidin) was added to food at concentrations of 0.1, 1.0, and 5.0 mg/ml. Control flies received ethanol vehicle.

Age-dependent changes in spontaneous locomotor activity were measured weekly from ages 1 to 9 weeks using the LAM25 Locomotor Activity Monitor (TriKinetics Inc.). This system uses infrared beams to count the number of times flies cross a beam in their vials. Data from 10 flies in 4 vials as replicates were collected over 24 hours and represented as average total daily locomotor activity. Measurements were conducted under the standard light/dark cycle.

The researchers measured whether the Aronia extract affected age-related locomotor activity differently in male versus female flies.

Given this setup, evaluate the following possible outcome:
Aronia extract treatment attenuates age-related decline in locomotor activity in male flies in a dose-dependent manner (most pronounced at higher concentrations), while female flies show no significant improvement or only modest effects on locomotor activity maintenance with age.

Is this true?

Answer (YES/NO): NO